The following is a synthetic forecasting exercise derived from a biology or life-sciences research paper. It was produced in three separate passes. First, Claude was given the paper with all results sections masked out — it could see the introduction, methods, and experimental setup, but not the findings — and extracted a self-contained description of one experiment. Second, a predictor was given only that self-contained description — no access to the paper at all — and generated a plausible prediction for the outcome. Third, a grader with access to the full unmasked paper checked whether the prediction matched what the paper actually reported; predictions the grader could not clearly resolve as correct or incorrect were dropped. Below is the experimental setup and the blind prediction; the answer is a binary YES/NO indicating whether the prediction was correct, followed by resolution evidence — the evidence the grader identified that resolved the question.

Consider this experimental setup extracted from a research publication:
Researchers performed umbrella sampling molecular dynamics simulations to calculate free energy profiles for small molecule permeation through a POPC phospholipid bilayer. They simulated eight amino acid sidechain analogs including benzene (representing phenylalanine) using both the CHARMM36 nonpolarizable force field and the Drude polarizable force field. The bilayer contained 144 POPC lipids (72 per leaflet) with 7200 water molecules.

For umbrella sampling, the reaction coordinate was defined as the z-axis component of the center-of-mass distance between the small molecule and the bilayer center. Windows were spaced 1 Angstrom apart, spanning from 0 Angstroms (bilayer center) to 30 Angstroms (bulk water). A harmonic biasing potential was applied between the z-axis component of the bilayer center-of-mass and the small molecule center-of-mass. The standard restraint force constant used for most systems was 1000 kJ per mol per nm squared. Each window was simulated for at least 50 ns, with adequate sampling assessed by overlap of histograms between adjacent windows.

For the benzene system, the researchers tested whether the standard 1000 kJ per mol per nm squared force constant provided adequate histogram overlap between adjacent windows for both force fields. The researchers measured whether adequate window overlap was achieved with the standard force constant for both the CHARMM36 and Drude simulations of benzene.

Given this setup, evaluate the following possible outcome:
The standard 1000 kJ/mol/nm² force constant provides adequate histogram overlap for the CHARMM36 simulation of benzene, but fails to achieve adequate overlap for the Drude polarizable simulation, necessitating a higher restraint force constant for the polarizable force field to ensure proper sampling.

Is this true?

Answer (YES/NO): YES